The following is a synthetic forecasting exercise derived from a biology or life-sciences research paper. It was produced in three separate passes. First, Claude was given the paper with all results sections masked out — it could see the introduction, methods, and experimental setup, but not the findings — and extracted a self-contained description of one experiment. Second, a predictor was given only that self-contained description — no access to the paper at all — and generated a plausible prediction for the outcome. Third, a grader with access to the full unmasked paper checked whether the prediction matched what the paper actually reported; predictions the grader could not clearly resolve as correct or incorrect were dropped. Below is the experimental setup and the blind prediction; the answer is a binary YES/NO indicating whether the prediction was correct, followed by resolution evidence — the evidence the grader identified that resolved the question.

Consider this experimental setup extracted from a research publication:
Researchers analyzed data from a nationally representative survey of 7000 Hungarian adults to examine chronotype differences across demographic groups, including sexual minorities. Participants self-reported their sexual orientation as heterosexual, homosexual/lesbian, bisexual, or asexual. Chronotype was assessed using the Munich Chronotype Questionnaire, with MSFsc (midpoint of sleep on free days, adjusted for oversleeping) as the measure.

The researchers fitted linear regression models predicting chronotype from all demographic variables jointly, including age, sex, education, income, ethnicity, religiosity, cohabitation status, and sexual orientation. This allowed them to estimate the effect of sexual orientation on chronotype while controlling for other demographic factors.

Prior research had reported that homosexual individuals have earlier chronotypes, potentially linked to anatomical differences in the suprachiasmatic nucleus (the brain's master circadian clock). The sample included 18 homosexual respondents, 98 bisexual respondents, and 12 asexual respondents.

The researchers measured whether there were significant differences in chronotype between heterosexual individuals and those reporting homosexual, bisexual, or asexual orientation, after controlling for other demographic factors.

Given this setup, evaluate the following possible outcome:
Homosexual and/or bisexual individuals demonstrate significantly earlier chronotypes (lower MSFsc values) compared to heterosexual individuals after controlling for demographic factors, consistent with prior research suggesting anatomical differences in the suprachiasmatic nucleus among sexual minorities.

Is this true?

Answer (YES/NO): NO